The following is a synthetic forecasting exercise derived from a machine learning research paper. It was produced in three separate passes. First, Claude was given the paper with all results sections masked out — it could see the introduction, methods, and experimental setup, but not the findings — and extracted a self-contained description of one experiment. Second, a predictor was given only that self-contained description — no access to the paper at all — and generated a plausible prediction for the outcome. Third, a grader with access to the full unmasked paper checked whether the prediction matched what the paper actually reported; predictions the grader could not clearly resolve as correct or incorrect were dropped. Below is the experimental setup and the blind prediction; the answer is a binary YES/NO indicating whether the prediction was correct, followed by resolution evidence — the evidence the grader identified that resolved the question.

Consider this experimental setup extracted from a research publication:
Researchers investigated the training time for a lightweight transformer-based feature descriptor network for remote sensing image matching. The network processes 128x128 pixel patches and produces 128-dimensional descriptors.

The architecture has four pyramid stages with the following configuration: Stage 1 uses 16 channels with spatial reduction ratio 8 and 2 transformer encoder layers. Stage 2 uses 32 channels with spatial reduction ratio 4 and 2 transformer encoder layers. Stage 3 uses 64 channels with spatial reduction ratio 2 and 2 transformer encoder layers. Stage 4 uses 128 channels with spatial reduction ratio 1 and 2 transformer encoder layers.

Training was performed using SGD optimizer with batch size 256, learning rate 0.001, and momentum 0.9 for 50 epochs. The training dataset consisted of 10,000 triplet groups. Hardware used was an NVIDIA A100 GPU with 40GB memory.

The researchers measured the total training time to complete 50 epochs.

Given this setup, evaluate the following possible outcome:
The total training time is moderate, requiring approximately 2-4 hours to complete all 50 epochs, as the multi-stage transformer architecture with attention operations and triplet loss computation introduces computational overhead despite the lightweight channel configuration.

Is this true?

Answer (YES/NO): YES